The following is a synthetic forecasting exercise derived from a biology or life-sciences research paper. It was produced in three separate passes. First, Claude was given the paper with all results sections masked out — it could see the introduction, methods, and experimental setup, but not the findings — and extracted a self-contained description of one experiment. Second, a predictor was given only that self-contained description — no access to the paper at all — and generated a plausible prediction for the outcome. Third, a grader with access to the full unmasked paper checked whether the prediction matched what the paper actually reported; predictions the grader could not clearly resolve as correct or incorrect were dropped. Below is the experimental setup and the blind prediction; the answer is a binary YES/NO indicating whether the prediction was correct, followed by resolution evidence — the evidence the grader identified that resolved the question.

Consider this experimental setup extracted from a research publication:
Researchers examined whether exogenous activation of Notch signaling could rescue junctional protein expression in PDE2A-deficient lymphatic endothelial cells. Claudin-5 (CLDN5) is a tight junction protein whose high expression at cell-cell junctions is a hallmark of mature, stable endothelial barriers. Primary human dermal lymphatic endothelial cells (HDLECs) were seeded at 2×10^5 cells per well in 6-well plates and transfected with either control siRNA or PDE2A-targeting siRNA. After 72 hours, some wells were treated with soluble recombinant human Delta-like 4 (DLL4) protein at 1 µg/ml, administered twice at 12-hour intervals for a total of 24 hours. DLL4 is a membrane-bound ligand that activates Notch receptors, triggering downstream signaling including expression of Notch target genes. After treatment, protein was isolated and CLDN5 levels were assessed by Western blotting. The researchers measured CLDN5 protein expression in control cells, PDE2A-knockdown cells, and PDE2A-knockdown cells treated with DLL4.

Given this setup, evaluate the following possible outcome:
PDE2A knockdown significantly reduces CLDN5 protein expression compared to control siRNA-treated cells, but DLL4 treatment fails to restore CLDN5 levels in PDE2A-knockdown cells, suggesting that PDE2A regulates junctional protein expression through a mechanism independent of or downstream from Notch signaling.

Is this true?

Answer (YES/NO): NO